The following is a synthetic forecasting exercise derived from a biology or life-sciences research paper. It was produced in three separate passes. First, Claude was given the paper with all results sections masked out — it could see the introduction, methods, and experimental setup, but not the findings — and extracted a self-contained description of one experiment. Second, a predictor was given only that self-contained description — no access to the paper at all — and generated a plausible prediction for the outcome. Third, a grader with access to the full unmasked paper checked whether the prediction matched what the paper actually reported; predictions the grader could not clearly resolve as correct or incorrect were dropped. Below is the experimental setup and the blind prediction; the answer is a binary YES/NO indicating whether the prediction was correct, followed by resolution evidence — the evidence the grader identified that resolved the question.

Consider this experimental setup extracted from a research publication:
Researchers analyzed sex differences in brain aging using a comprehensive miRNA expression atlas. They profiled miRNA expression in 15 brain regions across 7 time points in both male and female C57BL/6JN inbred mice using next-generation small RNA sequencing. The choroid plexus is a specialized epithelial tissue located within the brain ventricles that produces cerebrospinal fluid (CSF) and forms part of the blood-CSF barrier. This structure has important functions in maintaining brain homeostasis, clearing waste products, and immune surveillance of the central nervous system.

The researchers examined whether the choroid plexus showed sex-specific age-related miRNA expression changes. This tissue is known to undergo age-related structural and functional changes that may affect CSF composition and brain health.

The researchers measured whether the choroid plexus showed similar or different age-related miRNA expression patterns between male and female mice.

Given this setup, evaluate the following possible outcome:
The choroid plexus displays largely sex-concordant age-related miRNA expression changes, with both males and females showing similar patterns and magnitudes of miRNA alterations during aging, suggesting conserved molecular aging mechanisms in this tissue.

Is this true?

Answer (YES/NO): NO